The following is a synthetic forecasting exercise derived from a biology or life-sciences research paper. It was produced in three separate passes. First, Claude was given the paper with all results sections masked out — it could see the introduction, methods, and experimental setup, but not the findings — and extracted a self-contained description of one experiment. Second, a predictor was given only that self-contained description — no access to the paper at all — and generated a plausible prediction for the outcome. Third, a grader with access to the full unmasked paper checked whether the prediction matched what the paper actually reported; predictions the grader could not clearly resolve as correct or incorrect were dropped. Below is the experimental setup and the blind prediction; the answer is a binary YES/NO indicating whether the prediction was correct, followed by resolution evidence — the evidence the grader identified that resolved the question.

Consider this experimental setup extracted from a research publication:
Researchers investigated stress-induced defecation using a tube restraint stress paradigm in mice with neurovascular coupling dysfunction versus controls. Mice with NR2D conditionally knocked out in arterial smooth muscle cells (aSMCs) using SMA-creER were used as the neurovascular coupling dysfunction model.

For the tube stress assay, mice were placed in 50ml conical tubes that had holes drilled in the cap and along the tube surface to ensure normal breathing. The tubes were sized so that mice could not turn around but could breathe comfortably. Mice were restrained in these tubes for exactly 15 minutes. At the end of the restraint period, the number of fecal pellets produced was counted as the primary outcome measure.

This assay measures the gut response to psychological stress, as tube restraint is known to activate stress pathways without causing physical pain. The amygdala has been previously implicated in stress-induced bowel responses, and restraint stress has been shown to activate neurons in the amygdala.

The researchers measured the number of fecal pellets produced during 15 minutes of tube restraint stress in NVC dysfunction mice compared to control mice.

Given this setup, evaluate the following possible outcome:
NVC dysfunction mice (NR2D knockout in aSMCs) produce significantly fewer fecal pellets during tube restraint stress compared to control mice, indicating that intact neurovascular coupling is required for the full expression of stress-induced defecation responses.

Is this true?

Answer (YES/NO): NO